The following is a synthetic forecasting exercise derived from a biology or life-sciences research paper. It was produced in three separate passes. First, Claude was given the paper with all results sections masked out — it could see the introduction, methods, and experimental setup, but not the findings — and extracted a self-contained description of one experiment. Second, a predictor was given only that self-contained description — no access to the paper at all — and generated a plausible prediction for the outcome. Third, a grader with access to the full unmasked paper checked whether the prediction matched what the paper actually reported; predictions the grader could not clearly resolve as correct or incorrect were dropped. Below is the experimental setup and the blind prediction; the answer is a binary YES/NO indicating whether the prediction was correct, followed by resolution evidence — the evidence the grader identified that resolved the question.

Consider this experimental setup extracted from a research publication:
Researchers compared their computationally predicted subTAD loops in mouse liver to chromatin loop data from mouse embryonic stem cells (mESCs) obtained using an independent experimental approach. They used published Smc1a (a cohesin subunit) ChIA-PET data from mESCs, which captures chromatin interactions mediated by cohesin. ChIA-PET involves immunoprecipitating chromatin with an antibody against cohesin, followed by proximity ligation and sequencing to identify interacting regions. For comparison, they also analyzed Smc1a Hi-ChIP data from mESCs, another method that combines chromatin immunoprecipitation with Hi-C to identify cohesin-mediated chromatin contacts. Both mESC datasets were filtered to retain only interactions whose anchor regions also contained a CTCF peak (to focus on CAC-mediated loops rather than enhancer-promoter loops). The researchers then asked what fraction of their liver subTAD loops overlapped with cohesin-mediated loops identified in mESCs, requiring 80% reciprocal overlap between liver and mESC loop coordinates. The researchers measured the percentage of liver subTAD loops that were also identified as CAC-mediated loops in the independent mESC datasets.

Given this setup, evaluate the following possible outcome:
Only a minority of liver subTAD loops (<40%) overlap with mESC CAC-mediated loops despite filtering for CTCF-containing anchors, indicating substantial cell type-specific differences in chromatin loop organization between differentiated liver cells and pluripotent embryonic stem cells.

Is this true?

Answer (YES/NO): NO